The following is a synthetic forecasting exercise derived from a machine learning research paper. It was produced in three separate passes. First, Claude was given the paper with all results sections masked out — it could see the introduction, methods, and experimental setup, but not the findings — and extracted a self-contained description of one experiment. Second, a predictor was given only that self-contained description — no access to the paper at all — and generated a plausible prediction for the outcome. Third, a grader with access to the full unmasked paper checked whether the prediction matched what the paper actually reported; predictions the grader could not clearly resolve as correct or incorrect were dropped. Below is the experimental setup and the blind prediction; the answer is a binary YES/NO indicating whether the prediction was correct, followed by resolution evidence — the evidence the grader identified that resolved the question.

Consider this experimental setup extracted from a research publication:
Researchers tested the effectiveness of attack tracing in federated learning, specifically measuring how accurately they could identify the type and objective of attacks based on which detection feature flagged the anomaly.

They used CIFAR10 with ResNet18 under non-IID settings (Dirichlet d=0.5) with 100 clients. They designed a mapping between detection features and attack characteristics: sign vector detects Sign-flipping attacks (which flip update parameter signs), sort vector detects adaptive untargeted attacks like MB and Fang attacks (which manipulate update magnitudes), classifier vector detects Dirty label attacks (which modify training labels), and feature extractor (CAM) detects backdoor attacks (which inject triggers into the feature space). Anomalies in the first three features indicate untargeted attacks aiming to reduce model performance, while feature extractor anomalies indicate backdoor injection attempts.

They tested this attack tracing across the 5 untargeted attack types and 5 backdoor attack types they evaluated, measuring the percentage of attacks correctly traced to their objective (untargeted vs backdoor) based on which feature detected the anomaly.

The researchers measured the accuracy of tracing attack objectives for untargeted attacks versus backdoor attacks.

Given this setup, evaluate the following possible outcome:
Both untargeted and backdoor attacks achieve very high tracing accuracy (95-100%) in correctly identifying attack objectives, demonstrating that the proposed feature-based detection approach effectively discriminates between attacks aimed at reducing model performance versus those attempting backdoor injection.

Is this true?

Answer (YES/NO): NO